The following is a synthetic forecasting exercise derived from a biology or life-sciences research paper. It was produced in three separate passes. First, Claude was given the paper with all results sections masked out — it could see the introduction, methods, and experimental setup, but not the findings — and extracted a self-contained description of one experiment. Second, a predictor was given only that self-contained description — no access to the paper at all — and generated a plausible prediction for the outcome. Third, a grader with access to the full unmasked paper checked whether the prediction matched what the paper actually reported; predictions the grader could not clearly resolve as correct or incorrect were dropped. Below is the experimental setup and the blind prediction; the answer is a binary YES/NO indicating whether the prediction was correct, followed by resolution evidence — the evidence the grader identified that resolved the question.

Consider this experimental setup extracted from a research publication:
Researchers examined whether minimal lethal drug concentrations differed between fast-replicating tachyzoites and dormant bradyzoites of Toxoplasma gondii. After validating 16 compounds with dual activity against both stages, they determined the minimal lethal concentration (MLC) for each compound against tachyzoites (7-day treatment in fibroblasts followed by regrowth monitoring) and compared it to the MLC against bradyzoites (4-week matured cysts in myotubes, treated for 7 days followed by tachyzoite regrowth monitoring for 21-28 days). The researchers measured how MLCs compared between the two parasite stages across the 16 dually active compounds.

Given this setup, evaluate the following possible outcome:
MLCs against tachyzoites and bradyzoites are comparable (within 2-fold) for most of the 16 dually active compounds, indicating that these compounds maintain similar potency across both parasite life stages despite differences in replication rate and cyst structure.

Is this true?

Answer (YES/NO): NO